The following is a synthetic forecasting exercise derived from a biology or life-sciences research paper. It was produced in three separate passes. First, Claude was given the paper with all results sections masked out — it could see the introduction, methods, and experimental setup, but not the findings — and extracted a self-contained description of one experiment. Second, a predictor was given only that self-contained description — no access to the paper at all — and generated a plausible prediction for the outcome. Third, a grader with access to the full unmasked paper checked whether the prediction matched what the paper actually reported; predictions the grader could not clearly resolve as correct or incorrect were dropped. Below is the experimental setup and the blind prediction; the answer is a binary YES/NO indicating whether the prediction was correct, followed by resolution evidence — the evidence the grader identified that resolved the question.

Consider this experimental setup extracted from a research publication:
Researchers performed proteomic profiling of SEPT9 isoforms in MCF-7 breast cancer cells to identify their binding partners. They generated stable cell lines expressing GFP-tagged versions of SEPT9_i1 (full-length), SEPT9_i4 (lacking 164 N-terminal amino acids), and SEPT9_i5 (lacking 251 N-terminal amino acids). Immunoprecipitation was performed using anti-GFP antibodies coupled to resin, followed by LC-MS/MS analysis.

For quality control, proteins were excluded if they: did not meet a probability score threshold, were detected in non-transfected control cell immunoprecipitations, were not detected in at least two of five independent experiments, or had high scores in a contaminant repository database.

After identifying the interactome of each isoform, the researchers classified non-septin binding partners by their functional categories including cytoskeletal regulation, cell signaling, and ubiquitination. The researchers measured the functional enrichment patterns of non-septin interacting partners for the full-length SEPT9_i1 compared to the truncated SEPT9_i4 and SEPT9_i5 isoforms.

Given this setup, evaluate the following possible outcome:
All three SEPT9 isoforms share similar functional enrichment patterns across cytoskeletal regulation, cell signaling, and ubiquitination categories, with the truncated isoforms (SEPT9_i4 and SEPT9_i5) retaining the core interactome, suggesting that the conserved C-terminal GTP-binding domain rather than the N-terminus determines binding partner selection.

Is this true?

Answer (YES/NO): NO